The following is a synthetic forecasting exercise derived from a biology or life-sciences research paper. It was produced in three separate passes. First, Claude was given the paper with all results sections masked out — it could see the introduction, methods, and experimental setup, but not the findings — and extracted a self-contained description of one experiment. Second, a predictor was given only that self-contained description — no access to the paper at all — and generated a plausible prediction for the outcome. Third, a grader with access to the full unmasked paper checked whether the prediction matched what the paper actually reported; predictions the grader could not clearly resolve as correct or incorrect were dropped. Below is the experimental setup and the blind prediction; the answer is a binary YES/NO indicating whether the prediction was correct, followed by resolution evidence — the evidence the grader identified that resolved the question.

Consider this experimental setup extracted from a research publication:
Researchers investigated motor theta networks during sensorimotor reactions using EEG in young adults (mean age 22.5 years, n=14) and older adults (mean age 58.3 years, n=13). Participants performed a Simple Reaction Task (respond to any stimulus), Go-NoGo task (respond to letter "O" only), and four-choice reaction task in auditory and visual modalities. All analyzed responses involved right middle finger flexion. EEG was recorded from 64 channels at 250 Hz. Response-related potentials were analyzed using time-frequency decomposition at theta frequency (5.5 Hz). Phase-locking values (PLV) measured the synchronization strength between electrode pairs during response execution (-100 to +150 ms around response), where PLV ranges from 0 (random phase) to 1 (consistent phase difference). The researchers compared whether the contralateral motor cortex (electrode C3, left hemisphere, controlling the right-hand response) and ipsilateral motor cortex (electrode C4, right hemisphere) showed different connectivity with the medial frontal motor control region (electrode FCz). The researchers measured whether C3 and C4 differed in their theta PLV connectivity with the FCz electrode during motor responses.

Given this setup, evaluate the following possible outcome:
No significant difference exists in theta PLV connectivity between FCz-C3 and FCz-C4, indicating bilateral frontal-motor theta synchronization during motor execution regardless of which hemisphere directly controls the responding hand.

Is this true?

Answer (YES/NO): NO